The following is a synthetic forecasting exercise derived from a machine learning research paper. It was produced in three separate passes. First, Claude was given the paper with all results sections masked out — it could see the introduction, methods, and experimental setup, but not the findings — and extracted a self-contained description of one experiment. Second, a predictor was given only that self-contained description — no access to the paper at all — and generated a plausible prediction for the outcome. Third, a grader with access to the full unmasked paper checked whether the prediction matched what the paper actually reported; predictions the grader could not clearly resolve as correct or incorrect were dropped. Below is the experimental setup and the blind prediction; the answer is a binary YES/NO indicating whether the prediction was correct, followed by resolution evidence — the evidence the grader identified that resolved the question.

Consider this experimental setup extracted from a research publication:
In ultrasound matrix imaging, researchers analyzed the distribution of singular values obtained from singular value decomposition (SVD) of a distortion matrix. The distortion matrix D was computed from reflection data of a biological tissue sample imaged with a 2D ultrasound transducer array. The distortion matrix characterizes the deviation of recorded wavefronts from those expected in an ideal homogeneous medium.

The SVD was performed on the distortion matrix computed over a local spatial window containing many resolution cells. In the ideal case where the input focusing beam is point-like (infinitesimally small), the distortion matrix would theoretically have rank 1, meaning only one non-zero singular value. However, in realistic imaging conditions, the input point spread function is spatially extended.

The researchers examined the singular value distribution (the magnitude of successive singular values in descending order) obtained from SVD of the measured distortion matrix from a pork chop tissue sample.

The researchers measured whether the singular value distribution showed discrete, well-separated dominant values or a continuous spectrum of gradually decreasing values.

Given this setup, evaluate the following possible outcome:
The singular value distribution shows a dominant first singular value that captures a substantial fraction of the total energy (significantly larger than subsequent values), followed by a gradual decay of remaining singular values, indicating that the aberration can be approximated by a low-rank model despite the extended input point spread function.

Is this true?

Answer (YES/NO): NO